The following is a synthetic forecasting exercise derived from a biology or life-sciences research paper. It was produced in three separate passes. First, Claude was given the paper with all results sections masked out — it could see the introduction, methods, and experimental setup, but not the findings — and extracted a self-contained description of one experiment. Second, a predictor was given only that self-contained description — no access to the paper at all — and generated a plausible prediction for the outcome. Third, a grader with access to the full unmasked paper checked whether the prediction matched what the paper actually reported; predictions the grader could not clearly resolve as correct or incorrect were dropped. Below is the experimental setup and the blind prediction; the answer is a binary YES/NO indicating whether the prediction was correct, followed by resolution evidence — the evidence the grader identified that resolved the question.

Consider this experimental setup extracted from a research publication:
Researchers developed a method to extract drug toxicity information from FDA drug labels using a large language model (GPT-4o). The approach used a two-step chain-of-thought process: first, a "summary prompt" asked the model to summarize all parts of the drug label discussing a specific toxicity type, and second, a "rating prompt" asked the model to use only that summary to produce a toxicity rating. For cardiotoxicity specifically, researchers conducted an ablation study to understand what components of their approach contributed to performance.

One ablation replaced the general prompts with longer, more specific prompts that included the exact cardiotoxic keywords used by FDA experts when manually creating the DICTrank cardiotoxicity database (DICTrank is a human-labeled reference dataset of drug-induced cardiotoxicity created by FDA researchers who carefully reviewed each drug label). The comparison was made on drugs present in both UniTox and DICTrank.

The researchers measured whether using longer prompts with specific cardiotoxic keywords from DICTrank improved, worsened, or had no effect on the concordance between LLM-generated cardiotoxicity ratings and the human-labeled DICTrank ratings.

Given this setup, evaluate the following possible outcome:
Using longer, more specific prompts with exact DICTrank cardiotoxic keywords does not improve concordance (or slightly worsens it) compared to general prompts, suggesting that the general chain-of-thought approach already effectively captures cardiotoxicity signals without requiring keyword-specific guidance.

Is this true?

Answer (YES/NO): YES